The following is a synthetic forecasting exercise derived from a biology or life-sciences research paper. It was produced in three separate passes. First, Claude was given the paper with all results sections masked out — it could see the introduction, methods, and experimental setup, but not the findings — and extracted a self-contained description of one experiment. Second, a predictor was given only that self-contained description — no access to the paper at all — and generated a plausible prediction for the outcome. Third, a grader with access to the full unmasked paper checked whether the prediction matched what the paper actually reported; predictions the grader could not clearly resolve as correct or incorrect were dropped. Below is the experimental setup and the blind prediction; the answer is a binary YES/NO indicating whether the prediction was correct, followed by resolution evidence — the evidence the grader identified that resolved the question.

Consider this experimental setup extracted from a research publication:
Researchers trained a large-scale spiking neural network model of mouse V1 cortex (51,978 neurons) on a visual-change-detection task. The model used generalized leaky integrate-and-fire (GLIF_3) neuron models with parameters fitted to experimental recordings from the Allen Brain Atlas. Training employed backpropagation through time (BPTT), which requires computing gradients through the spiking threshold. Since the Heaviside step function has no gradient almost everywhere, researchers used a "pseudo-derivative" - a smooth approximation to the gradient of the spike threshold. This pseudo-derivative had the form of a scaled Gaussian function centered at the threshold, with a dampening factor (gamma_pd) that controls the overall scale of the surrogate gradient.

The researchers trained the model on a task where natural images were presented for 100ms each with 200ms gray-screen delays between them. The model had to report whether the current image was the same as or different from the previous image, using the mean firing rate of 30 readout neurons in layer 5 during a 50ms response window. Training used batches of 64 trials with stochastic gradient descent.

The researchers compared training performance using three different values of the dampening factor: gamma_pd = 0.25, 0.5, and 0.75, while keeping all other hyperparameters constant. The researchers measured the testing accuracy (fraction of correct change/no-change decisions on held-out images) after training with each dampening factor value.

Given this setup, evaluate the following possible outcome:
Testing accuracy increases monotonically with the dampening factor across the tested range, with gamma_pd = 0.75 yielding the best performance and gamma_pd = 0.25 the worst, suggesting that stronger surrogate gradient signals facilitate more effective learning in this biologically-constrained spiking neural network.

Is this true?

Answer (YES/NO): NO